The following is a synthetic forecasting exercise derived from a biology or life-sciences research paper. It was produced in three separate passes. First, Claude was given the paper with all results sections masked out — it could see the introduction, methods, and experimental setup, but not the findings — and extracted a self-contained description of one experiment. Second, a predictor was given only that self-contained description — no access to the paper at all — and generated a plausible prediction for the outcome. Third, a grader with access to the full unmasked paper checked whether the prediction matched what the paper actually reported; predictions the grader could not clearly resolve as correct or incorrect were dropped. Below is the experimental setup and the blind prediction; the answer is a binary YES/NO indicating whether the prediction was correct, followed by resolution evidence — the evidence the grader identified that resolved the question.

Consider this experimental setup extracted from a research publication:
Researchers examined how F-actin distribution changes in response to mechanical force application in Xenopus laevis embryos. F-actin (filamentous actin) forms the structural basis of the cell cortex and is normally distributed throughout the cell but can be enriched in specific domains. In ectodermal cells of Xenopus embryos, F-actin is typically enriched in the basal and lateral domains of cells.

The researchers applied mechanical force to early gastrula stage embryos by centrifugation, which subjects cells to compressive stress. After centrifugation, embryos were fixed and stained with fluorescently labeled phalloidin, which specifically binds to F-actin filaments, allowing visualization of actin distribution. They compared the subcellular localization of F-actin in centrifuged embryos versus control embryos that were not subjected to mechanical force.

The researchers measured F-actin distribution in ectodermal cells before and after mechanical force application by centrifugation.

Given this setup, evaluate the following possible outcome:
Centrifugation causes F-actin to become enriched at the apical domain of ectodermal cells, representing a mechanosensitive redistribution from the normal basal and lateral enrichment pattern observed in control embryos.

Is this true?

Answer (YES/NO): YES